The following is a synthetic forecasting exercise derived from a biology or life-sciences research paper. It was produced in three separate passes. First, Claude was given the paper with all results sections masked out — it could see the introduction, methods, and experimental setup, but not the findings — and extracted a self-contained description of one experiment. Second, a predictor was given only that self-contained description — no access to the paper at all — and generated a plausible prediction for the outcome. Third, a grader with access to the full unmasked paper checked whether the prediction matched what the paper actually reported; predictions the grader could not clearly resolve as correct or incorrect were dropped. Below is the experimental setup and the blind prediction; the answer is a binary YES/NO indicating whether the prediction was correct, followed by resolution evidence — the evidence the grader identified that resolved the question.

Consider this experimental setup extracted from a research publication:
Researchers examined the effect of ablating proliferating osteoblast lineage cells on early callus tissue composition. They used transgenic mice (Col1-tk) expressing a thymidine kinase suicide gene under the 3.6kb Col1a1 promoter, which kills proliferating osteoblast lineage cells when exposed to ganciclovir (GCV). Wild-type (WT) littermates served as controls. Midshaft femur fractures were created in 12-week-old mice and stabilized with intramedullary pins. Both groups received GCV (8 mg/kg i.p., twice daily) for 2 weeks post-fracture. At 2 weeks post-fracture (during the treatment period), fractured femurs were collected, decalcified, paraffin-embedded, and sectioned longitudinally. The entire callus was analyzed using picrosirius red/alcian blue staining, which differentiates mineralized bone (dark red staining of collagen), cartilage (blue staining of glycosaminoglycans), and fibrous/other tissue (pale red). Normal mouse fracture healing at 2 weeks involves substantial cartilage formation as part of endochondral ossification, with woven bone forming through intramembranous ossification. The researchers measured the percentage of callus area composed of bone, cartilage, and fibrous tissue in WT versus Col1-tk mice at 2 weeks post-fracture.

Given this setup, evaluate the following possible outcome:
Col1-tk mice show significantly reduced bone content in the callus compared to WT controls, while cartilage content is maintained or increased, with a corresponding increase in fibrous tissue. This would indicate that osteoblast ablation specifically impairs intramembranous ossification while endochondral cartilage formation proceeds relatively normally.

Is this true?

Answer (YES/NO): YES